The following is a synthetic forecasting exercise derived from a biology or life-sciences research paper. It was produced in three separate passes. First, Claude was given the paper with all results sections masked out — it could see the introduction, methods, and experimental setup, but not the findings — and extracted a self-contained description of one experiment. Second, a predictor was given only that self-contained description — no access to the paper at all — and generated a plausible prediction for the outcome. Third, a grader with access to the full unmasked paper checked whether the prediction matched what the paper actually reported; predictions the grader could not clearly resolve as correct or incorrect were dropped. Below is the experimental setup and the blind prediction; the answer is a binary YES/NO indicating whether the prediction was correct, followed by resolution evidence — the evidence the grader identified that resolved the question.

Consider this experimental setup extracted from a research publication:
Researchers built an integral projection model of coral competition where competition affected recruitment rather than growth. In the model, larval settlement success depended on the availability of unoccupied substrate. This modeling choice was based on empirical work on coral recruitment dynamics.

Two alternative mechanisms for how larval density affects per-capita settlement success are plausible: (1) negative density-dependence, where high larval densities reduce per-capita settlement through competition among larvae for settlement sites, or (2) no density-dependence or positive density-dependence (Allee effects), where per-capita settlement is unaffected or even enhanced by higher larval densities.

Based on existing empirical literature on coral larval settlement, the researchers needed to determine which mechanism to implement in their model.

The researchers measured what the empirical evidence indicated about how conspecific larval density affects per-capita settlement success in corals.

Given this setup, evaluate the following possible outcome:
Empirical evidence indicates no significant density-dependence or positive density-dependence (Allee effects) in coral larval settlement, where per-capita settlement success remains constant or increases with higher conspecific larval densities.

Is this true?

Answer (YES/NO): YES